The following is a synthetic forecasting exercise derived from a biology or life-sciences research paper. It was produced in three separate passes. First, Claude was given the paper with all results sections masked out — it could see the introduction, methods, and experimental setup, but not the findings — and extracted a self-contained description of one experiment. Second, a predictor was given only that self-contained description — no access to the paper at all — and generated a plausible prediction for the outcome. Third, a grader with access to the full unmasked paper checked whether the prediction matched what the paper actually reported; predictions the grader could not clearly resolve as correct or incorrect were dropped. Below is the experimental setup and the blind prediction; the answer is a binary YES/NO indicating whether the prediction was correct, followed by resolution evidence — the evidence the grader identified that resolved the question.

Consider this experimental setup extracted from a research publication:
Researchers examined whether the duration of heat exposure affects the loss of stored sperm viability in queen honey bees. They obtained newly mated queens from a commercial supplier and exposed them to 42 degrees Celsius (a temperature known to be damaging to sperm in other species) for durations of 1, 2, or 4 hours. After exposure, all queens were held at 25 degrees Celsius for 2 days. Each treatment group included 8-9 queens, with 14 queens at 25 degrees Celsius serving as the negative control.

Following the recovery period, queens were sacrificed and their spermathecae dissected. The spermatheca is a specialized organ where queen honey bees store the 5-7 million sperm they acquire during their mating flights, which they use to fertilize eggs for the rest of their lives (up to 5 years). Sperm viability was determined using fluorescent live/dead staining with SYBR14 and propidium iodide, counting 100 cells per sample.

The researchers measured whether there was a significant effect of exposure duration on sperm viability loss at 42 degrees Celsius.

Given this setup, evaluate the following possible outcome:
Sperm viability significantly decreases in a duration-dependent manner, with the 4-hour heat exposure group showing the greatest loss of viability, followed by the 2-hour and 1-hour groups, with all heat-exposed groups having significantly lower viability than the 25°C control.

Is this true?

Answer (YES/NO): NO